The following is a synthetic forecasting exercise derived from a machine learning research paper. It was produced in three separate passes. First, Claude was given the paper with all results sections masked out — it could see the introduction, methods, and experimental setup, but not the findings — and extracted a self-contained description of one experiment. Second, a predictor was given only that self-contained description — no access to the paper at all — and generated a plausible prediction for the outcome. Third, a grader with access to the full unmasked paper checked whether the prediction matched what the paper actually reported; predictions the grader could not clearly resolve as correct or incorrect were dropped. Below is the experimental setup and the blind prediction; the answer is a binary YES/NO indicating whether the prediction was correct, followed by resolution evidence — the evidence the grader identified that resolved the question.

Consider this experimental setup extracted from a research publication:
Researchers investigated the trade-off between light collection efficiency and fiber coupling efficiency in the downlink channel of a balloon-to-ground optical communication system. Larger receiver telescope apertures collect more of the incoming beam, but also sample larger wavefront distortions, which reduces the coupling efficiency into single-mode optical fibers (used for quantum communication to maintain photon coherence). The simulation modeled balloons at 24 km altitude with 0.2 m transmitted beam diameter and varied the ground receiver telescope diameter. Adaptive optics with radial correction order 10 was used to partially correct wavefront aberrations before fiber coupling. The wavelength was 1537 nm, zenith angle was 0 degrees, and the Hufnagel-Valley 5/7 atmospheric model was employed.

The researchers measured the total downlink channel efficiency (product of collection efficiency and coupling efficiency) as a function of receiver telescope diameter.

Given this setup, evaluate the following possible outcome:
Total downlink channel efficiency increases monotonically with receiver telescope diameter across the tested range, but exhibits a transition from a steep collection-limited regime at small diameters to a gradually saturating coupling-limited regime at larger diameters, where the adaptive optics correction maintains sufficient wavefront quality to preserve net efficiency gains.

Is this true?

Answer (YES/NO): NO